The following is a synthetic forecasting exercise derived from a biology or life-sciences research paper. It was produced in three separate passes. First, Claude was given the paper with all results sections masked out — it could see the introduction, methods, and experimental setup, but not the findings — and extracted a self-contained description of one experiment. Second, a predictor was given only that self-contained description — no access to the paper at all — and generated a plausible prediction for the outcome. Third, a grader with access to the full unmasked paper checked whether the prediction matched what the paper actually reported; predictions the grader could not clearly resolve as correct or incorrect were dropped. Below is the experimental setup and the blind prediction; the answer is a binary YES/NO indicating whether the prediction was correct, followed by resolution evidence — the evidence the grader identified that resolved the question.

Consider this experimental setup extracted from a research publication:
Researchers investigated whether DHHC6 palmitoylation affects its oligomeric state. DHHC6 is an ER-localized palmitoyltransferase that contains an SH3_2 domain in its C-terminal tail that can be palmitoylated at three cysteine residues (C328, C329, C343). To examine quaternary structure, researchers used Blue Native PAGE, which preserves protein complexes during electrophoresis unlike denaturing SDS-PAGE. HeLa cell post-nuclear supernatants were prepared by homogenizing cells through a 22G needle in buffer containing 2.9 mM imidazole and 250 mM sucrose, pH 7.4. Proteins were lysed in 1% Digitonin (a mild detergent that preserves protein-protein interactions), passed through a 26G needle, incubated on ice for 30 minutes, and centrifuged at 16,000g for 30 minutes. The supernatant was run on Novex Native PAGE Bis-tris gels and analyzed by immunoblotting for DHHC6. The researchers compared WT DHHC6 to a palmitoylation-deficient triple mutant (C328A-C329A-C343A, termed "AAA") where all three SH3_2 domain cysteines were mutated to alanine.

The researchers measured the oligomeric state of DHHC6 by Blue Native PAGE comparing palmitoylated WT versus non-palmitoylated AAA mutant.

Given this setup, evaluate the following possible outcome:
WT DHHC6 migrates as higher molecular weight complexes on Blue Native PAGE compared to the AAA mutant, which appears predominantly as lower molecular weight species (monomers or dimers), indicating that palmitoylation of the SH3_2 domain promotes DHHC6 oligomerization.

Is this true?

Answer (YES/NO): NO